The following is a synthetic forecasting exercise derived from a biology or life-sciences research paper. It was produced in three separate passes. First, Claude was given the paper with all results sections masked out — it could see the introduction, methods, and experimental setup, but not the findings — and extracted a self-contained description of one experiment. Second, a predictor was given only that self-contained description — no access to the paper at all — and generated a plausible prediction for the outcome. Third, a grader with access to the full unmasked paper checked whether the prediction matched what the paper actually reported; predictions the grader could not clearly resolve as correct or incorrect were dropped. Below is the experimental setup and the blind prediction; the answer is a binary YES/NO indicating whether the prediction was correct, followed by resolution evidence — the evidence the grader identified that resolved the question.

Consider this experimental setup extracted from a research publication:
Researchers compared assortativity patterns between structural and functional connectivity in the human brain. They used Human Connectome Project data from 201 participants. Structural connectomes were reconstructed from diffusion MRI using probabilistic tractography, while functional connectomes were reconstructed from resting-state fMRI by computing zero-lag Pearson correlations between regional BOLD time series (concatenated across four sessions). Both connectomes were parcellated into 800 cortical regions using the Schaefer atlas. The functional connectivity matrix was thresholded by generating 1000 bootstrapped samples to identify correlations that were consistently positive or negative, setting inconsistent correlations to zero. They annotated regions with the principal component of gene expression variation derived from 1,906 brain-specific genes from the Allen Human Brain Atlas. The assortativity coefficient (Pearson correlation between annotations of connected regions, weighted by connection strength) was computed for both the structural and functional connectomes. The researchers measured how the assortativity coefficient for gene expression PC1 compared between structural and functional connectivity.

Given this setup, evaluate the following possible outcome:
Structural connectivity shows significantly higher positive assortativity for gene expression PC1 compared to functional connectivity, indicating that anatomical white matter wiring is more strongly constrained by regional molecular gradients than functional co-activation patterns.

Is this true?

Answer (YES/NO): NO